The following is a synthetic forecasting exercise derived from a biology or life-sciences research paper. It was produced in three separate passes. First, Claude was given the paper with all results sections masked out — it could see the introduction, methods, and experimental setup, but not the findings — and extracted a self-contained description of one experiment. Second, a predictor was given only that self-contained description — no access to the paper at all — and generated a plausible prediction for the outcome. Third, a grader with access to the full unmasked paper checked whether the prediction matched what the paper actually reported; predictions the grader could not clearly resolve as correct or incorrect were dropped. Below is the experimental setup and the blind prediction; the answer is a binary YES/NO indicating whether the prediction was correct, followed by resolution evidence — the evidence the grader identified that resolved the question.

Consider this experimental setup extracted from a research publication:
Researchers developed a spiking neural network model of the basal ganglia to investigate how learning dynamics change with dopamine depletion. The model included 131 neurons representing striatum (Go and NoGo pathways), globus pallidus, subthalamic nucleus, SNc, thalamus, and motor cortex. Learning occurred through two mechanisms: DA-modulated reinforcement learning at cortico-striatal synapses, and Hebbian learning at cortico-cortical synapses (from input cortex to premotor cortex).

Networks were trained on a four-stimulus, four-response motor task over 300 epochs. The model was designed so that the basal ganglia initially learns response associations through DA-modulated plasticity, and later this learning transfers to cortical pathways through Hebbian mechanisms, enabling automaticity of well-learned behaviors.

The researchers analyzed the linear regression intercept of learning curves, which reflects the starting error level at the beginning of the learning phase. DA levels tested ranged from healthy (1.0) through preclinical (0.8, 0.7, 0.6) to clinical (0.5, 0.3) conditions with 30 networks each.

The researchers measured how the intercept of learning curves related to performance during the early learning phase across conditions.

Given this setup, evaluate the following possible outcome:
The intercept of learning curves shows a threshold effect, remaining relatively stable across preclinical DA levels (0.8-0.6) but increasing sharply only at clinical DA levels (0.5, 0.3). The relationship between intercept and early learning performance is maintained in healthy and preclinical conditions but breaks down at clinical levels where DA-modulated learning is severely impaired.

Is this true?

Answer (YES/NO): NO